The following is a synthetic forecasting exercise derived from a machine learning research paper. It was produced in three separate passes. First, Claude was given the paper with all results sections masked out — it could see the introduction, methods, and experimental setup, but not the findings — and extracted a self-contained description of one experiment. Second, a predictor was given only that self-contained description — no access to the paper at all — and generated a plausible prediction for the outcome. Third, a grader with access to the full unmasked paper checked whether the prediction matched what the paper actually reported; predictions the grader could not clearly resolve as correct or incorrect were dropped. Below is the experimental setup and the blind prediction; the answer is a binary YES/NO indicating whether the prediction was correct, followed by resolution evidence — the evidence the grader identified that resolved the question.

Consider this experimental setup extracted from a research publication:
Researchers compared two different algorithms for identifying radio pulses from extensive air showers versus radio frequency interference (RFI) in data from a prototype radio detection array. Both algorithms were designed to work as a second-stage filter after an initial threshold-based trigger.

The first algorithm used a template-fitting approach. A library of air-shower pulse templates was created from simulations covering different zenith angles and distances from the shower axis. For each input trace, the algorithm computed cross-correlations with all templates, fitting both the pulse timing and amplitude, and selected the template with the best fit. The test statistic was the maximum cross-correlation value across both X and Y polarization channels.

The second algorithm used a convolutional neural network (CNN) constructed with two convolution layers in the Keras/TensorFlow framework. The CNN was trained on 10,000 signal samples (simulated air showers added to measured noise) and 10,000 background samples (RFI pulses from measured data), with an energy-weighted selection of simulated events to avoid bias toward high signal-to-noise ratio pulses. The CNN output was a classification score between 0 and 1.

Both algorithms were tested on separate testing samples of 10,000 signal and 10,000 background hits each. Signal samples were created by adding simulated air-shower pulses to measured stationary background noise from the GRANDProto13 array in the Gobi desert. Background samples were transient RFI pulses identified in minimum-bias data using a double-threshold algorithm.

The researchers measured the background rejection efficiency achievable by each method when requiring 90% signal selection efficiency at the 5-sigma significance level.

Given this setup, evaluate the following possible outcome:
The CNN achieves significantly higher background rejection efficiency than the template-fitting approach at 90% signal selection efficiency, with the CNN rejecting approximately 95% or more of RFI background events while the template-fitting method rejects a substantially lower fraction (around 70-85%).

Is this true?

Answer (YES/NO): NO